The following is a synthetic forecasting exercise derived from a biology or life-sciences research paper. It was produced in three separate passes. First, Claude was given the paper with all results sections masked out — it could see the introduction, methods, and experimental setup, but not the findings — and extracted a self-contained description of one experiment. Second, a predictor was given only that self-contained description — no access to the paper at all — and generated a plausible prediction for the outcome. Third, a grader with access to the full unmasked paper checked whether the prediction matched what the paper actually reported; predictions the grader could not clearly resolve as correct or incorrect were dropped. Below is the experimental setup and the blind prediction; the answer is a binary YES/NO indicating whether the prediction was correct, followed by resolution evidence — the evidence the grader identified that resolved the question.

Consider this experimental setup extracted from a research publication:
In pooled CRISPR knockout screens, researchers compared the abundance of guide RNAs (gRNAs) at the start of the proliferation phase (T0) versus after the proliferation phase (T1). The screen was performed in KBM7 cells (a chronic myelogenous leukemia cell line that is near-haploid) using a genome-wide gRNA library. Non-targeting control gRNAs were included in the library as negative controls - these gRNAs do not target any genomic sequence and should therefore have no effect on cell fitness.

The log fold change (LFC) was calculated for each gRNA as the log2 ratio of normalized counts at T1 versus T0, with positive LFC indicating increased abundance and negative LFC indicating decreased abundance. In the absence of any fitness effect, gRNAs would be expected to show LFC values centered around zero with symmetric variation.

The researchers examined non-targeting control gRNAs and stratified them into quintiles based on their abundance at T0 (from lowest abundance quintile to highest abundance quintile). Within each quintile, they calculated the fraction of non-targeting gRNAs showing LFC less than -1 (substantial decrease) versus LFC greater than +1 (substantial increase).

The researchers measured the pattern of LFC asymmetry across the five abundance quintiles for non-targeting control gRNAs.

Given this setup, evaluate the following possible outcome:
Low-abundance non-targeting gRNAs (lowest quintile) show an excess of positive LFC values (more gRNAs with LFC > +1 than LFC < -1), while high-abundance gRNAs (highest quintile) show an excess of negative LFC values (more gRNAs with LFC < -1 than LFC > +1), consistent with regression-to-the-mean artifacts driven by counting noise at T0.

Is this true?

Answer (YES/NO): NO